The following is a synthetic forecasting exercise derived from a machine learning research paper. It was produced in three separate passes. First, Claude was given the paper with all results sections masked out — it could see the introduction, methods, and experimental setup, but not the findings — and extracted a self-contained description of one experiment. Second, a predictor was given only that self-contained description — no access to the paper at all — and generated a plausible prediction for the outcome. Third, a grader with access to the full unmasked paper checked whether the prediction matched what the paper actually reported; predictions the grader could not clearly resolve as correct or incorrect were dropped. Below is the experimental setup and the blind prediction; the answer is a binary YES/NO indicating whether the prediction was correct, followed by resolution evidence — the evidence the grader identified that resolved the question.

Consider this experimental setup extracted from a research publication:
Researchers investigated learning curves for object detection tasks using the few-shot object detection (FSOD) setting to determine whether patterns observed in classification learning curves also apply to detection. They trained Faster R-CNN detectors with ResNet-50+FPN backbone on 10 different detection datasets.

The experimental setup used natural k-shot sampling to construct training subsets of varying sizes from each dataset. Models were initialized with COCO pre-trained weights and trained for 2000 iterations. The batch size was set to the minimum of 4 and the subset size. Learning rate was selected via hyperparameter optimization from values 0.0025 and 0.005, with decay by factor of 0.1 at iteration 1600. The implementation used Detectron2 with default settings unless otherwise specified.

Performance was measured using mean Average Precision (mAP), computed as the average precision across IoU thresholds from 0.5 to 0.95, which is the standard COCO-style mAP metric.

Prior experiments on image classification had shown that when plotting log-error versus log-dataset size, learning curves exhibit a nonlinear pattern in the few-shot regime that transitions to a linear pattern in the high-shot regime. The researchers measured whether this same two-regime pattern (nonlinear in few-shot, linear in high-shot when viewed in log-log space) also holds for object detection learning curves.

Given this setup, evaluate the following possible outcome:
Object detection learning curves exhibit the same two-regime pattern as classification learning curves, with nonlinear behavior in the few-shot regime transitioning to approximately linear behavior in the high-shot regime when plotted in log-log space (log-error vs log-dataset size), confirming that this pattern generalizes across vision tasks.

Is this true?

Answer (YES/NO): YES